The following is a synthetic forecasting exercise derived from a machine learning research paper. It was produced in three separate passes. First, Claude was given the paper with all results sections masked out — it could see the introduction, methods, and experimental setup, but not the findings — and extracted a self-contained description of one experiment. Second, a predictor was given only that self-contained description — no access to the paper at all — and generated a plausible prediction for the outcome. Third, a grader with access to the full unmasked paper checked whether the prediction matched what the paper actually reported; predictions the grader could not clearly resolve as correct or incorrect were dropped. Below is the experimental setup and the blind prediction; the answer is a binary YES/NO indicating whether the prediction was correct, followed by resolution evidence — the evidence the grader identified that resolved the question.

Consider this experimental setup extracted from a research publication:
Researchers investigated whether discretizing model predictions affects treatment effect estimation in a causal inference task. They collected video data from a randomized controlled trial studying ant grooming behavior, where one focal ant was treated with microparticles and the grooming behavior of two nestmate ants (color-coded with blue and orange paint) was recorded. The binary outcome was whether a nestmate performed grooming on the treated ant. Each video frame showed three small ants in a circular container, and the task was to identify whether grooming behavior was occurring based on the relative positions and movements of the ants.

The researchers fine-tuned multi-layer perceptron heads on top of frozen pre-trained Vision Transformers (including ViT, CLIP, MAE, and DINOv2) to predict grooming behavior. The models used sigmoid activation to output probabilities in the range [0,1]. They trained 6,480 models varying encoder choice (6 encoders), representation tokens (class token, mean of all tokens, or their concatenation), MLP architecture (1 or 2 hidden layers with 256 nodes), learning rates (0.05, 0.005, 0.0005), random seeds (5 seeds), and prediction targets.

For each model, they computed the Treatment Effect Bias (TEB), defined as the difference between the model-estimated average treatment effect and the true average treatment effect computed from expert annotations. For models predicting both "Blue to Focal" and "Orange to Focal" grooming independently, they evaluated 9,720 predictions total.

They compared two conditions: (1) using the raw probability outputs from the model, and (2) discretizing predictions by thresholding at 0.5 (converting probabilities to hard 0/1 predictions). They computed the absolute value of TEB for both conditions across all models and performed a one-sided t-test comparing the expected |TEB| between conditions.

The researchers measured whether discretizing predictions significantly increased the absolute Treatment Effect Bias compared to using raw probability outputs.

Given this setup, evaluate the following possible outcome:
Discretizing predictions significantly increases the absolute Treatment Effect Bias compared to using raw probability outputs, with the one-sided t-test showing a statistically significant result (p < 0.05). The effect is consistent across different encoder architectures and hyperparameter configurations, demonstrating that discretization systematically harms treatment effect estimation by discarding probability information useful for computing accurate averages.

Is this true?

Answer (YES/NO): YES